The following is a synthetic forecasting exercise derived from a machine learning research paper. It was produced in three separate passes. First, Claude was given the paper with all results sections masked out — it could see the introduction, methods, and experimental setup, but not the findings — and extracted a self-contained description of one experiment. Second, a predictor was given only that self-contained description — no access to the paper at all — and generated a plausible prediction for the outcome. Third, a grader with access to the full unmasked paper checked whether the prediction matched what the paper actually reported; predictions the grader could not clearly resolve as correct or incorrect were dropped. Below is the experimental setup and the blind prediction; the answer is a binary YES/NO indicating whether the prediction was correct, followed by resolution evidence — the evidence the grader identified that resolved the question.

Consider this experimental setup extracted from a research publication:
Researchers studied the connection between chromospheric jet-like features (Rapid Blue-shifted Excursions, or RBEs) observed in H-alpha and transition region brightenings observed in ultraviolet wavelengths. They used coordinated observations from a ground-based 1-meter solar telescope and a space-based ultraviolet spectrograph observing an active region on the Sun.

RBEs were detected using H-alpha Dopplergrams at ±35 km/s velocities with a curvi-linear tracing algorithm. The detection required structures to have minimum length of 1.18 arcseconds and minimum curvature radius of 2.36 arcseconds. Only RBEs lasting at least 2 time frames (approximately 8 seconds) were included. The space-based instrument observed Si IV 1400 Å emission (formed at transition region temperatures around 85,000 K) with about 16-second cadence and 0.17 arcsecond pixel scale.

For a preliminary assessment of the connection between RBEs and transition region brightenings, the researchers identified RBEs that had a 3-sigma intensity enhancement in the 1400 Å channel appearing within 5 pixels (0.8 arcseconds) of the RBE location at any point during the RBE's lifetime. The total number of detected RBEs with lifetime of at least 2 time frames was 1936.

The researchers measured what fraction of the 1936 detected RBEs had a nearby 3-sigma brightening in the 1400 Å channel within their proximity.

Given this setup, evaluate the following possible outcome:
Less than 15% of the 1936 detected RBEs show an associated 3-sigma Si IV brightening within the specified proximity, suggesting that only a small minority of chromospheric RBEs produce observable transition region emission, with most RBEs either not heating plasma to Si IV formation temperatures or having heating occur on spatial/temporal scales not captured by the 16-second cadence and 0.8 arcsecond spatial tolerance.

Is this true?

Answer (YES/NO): NO